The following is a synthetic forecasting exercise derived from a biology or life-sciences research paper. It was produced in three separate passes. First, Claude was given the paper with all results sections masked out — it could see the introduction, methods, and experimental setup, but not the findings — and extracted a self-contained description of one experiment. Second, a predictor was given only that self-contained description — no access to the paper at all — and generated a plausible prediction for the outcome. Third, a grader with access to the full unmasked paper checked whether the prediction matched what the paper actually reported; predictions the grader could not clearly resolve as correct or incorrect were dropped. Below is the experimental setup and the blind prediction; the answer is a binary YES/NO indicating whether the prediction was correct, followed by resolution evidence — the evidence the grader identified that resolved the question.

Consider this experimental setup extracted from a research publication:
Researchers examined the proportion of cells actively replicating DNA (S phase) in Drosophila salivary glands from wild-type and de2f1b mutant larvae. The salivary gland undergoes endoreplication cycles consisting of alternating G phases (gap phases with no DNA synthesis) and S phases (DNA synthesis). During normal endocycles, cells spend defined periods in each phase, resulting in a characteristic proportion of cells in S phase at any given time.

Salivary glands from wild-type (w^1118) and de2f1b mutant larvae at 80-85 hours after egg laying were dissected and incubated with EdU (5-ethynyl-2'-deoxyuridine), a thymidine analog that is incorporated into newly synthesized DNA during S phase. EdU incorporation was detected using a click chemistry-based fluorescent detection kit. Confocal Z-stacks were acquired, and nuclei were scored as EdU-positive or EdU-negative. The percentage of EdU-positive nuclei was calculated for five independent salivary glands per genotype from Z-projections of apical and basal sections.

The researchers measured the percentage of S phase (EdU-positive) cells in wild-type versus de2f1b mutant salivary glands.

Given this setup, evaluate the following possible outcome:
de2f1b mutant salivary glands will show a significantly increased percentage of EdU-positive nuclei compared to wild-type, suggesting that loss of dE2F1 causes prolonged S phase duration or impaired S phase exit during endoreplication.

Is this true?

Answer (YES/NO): YES